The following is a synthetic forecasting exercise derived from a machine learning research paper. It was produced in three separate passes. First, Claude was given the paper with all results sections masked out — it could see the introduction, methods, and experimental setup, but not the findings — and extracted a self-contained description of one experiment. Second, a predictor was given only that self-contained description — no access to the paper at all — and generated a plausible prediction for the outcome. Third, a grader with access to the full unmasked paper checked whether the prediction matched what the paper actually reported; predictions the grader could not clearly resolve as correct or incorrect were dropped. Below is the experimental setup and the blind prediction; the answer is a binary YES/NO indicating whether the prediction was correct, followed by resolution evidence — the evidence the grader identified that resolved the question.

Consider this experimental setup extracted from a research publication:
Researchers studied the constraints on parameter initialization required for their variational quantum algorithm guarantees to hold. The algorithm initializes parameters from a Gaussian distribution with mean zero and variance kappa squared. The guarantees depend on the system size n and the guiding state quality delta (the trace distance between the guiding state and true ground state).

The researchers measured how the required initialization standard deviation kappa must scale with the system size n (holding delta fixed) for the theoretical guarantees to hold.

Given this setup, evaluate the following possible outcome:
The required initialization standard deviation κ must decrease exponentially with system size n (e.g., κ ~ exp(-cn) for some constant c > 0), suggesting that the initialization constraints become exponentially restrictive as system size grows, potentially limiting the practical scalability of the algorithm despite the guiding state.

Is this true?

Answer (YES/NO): NO